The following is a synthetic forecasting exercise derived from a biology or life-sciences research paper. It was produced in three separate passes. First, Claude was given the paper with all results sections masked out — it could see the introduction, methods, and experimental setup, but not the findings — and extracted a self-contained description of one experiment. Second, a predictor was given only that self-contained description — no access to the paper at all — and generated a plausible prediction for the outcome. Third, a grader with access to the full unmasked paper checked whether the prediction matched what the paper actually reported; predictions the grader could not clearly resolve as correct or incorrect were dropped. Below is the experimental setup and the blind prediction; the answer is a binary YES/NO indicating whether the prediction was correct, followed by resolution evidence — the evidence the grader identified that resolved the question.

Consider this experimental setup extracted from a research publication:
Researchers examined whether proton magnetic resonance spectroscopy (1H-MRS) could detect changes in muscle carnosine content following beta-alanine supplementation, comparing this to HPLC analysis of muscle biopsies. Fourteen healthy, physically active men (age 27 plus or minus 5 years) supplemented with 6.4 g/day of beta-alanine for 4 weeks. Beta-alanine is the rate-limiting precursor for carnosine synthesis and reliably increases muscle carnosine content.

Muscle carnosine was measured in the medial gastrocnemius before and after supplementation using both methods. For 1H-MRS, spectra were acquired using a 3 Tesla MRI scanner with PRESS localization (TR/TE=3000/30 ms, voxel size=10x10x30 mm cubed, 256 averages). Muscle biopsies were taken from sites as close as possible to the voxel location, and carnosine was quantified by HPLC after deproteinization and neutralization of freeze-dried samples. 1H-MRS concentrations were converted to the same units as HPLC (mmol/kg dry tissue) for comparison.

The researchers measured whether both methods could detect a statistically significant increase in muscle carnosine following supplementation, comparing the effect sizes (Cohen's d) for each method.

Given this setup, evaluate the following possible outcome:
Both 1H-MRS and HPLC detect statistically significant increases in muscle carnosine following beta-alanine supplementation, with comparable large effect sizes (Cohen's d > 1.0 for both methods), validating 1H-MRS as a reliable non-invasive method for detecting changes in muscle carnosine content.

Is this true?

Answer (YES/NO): NO